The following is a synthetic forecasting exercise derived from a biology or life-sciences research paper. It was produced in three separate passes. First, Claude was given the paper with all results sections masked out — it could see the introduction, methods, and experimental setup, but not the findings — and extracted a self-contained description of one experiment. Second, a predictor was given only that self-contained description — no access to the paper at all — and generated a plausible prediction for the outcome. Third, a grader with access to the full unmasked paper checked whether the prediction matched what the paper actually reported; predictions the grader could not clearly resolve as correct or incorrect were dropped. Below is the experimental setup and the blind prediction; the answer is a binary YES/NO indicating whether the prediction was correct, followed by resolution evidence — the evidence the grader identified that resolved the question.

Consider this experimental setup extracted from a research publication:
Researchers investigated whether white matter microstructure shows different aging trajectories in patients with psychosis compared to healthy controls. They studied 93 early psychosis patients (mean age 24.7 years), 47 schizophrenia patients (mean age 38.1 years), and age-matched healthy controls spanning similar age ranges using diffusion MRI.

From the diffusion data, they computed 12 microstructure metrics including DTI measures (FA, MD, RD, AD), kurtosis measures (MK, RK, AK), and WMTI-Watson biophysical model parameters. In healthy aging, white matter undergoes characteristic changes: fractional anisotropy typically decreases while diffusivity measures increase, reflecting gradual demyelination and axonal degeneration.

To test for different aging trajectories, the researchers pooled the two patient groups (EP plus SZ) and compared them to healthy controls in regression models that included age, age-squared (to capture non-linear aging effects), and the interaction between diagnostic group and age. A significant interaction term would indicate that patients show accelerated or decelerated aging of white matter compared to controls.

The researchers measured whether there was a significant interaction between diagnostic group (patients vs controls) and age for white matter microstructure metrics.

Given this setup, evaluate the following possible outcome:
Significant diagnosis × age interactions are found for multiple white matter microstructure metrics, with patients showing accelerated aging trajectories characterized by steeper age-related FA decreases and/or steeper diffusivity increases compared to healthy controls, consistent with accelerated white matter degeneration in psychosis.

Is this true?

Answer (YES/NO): NO